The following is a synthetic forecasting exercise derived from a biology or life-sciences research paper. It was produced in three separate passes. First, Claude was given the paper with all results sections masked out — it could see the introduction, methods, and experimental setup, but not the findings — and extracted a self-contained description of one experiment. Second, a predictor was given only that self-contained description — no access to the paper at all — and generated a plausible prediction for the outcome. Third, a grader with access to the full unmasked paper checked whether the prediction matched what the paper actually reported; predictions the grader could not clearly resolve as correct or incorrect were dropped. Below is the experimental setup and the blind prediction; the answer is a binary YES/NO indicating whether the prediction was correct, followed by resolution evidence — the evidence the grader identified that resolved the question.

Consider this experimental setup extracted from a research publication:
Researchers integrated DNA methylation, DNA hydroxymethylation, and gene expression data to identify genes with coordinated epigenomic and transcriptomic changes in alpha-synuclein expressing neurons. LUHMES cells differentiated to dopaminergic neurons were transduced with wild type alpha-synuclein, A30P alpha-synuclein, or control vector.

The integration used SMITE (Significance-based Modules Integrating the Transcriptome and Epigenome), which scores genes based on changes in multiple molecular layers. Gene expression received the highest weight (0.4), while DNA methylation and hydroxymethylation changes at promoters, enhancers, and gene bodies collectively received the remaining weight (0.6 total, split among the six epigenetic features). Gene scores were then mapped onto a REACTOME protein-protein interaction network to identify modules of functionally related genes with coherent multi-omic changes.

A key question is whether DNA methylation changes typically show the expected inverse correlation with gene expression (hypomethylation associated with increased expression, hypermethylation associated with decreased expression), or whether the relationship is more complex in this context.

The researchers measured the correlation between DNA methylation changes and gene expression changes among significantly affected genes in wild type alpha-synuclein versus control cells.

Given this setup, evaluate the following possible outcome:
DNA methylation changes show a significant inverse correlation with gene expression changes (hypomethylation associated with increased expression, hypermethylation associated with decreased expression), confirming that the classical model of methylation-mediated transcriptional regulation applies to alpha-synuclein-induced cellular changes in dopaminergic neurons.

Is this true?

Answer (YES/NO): NO